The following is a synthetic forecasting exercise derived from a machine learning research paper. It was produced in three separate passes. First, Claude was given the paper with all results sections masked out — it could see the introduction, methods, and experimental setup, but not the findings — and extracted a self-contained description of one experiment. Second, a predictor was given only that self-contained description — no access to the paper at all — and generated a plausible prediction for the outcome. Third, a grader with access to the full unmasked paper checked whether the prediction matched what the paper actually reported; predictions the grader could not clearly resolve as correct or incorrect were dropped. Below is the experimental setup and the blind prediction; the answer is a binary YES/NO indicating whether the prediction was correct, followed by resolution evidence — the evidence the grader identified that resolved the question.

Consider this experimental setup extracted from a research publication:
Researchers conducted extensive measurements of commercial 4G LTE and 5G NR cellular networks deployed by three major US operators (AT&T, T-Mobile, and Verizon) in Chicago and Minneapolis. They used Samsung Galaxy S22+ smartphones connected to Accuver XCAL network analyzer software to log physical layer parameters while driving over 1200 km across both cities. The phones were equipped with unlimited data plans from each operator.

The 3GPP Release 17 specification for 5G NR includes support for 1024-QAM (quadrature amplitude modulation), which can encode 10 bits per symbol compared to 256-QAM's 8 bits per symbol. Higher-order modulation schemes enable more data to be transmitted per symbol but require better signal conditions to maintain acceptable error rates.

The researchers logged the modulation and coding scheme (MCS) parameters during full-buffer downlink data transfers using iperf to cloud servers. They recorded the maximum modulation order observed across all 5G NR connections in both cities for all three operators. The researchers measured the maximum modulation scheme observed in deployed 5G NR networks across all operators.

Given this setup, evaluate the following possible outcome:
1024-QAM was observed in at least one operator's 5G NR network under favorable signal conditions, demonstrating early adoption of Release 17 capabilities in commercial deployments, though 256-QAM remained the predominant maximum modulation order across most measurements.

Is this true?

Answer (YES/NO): NO